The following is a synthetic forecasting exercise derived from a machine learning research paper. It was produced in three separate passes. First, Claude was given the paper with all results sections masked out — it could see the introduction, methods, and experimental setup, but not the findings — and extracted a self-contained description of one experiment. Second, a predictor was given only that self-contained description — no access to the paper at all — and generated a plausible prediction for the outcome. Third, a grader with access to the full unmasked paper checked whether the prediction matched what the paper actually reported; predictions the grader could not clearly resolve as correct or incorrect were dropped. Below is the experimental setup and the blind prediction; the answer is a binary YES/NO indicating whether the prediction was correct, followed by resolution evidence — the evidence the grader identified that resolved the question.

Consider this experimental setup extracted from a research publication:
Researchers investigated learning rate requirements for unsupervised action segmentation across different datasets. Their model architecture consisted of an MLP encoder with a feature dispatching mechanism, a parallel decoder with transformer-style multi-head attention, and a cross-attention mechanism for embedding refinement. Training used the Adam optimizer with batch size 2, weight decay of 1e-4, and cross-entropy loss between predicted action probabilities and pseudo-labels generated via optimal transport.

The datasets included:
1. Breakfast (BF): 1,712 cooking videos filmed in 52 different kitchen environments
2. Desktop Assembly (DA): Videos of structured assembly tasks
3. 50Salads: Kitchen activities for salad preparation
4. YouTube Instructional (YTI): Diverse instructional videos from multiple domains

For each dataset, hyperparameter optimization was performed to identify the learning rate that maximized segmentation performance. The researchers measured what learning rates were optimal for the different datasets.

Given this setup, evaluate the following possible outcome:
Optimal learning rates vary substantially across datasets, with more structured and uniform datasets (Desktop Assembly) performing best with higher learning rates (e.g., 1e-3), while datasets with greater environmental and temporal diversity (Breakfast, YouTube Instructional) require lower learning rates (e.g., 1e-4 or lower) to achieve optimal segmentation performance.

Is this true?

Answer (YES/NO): NO